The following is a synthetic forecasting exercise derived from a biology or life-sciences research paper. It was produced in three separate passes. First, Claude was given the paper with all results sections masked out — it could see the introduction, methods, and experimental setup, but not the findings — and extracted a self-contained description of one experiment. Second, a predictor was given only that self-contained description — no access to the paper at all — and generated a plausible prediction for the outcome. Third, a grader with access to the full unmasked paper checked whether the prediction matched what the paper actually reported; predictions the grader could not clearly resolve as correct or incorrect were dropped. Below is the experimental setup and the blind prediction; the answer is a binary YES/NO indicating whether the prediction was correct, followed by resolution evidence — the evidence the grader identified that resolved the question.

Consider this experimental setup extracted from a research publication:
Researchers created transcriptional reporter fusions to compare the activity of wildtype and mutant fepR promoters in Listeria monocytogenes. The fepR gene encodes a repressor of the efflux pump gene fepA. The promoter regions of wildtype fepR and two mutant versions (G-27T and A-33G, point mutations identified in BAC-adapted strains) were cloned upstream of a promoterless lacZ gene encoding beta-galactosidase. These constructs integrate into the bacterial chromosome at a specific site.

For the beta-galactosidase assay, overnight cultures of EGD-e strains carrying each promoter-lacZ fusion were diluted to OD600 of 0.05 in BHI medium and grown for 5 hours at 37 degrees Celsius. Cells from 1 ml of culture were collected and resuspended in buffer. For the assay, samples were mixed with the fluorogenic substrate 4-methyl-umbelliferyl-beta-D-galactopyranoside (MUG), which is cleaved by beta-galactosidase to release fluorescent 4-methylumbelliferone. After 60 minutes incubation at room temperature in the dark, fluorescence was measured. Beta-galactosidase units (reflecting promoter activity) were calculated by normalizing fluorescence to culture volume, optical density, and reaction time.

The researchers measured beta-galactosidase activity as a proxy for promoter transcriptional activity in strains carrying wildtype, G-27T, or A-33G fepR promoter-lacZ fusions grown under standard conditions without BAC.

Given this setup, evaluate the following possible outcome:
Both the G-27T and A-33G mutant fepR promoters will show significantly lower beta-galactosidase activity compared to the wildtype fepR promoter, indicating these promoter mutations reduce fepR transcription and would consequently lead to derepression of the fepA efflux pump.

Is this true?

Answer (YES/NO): NO